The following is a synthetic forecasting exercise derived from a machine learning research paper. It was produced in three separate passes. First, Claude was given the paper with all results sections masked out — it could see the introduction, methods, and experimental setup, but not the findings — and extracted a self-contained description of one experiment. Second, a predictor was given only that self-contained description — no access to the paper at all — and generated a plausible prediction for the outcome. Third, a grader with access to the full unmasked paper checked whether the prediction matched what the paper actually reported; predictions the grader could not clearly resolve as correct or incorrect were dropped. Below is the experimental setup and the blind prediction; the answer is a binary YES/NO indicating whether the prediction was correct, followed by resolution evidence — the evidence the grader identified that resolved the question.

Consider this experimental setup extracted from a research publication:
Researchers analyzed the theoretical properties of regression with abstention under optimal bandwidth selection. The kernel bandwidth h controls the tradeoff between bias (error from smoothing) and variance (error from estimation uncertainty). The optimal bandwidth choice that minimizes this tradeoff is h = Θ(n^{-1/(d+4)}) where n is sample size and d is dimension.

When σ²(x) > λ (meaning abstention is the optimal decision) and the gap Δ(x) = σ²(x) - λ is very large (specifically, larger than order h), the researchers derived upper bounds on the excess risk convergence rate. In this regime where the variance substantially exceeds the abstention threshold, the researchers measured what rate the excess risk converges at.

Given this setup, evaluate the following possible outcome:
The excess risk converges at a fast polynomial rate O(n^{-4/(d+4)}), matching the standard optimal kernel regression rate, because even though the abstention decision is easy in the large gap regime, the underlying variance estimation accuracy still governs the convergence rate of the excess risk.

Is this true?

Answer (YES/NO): NO